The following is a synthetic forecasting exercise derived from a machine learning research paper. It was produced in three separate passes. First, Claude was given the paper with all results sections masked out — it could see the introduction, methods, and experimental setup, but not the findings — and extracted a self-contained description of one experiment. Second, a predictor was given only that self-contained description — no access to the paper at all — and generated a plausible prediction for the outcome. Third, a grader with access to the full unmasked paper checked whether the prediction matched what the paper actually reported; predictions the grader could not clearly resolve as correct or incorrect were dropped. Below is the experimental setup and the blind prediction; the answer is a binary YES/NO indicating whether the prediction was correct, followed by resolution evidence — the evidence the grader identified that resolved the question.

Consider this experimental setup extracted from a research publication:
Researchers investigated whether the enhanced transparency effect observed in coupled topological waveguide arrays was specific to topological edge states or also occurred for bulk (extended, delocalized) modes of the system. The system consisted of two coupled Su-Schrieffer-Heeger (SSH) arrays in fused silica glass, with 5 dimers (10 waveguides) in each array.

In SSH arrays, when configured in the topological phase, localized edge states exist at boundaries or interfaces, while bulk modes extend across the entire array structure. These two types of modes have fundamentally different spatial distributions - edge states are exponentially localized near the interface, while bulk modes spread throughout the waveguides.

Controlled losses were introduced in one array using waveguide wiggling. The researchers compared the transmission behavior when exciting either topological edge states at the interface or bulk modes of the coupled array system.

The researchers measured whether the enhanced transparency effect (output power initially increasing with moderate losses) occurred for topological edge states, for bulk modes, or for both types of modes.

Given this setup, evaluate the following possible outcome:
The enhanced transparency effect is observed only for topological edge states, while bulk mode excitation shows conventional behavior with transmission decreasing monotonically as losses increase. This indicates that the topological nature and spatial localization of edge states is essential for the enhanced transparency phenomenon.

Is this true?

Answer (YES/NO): YES